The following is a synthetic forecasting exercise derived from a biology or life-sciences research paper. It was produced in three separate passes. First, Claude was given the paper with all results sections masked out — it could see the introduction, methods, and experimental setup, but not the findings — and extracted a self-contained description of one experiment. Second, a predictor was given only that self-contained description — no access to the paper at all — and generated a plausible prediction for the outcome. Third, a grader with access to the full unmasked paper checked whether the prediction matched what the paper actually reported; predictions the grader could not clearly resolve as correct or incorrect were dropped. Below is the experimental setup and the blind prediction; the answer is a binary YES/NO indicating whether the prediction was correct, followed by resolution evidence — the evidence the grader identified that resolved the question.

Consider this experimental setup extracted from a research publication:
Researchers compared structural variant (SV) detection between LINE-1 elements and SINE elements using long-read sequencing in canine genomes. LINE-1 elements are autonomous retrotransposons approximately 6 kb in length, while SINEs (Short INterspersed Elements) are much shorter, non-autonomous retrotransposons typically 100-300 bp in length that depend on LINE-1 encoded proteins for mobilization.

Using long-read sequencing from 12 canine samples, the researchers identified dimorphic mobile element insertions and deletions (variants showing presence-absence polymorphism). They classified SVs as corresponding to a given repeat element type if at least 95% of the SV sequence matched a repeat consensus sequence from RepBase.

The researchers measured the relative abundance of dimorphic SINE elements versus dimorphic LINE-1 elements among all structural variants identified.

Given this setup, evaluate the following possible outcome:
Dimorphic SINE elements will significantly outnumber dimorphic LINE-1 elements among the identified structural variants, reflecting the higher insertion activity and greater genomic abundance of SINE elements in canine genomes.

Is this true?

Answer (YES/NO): YES